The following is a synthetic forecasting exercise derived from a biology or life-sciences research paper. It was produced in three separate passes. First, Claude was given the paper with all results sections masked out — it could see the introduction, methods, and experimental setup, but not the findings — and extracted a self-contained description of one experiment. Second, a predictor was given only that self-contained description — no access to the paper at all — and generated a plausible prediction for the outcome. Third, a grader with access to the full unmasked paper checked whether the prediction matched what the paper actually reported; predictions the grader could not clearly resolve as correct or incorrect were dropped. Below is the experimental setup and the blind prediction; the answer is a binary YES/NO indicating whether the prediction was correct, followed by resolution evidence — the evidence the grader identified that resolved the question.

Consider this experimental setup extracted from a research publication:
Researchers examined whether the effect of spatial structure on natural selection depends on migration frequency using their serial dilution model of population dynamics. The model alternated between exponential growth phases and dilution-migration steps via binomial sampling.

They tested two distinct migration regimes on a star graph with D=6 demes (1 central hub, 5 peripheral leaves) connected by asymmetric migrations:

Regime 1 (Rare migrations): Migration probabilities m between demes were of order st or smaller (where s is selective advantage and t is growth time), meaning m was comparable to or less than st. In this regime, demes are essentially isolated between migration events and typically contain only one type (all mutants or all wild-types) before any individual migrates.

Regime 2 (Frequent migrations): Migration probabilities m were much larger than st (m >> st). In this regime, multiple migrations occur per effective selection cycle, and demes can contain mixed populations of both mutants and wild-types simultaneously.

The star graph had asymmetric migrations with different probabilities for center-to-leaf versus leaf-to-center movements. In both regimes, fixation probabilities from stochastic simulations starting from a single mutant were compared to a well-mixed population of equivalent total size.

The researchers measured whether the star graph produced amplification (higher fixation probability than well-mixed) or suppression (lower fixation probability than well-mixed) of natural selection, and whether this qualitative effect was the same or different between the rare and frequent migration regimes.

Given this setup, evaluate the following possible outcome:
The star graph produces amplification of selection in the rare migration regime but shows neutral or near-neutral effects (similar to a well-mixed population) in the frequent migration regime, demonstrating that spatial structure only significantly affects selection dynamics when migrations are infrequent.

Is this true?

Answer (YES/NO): NO